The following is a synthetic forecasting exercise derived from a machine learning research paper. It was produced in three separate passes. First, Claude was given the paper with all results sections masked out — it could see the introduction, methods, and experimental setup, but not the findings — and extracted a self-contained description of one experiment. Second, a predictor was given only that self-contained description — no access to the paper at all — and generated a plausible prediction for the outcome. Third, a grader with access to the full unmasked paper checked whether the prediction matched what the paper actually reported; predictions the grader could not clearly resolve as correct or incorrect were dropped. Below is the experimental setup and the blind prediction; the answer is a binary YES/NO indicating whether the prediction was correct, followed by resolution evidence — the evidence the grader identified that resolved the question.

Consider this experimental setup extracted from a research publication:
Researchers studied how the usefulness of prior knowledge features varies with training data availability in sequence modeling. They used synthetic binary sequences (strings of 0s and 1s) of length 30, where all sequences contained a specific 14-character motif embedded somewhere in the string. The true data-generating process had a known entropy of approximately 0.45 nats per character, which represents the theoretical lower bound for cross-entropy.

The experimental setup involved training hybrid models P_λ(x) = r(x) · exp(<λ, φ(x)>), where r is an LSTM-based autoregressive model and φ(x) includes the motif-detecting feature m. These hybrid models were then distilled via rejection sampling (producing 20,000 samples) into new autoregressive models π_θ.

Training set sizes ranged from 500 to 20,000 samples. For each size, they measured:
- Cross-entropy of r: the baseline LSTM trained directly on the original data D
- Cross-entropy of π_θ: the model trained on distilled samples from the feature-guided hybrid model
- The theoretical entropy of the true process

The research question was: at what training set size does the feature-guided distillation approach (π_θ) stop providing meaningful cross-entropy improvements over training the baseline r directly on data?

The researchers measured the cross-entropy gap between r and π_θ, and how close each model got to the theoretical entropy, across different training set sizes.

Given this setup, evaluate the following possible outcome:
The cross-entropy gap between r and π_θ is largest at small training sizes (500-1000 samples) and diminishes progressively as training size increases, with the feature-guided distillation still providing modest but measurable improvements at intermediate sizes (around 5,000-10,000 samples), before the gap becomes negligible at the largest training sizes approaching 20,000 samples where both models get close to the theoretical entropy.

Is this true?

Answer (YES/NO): NO